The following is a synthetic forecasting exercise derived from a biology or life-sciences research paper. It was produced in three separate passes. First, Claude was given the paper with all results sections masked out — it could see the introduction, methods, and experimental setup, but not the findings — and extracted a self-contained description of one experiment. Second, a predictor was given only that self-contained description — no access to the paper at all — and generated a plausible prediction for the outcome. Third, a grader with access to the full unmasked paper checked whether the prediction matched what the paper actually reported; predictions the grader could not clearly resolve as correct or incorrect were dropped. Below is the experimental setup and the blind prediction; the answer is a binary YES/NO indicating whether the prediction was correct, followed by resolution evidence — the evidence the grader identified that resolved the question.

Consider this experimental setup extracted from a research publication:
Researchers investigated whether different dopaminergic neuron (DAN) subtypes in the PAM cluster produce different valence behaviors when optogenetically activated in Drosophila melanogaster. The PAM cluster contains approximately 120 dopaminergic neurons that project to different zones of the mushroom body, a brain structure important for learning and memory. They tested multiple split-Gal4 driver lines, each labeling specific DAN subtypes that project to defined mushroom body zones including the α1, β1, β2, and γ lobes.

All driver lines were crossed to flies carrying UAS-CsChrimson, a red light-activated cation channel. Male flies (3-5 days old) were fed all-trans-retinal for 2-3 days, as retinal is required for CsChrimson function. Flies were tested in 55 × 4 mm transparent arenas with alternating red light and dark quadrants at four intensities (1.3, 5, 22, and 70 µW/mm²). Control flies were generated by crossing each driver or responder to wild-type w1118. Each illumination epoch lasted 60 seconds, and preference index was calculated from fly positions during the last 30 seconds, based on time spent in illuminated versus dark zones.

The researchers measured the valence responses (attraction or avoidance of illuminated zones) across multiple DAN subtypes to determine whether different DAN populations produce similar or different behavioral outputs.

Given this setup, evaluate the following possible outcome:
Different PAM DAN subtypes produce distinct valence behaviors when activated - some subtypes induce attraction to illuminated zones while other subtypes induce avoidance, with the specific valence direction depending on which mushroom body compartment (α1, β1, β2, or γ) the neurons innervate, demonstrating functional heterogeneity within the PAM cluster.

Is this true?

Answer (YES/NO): YES